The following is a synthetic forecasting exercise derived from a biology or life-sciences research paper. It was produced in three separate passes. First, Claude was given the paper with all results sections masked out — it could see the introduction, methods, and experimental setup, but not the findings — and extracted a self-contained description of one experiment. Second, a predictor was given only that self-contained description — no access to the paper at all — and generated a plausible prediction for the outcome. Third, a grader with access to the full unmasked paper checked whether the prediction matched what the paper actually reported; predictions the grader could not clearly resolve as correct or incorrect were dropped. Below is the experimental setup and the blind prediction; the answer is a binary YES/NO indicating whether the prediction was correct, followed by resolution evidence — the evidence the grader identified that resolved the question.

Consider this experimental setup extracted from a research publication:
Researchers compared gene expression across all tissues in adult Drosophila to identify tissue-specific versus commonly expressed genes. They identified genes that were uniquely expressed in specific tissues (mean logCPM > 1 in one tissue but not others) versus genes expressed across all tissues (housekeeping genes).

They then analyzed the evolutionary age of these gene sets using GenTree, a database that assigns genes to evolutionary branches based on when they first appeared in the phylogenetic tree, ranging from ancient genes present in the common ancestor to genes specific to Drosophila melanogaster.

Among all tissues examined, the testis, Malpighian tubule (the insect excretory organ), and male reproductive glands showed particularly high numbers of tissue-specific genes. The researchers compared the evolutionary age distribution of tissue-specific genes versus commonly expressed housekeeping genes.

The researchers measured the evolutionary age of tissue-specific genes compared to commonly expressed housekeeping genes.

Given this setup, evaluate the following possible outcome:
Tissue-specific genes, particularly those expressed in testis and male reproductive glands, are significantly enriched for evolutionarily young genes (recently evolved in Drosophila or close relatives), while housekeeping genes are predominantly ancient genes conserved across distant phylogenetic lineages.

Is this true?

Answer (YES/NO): YES